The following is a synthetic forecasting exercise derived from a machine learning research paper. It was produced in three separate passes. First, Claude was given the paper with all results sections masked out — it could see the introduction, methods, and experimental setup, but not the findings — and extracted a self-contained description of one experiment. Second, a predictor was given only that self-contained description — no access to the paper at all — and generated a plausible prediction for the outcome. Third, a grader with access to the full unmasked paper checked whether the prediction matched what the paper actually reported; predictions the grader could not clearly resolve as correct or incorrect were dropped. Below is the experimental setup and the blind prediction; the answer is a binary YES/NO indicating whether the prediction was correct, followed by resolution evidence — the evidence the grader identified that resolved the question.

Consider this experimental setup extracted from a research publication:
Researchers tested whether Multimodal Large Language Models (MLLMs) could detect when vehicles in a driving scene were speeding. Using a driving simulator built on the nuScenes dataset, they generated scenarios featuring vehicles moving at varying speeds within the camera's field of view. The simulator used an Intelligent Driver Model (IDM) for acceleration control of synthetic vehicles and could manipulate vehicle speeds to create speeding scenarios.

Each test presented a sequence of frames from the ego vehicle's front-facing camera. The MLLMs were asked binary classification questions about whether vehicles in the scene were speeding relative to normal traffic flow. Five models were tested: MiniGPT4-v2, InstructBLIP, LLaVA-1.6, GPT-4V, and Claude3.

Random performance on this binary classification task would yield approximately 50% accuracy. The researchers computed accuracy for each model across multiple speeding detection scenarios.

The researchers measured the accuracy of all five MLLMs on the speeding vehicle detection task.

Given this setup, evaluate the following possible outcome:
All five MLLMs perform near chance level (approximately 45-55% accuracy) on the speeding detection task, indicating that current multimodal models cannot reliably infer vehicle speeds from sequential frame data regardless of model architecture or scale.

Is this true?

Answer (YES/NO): YES